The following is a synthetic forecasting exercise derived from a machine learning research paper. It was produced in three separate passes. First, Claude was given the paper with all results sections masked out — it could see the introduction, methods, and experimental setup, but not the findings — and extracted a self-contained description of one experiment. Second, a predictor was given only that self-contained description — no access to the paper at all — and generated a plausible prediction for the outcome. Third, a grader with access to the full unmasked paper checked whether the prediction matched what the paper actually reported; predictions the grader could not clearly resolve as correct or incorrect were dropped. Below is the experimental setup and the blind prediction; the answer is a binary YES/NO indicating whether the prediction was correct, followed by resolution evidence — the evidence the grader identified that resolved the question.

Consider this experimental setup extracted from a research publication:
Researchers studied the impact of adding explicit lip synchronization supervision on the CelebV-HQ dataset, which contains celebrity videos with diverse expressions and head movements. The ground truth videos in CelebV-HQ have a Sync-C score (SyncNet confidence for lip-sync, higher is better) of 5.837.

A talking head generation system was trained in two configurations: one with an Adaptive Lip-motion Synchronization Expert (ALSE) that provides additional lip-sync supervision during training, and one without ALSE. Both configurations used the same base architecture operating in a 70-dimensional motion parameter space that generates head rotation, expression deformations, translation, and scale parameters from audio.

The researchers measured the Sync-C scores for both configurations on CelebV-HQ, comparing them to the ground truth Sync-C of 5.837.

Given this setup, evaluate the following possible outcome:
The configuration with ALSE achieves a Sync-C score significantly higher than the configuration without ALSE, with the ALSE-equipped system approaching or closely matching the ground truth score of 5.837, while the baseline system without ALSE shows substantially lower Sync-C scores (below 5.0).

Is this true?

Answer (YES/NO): NO